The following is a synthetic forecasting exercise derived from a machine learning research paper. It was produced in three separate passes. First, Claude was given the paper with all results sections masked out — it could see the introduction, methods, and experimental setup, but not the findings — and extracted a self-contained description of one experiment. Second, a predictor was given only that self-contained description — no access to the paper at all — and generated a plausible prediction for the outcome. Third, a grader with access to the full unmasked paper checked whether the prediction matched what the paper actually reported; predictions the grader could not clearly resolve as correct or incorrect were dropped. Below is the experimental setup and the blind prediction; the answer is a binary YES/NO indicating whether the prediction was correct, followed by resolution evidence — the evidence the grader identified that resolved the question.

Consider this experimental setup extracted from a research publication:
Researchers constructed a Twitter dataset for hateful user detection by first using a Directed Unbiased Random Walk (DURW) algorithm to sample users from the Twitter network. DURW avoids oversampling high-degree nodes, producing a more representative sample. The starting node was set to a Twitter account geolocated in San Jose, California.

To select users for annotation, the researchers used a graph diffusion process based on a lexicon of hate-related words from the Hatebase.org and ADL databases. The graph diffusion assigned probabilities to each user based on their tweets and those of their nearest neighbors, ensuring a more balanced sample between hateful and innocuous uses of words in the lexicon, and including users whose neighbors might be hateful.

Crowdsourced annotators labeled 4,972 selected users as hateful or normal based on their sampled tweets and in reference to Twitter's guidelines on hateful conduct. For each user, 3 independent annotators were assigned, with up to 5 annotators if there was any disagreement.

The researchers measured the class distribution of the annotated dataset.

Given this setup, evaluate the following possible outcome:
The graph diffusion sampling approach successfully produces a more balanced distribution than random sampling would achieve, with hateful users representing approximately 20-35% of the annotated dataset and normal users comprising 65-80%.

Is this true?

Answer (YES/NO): NO